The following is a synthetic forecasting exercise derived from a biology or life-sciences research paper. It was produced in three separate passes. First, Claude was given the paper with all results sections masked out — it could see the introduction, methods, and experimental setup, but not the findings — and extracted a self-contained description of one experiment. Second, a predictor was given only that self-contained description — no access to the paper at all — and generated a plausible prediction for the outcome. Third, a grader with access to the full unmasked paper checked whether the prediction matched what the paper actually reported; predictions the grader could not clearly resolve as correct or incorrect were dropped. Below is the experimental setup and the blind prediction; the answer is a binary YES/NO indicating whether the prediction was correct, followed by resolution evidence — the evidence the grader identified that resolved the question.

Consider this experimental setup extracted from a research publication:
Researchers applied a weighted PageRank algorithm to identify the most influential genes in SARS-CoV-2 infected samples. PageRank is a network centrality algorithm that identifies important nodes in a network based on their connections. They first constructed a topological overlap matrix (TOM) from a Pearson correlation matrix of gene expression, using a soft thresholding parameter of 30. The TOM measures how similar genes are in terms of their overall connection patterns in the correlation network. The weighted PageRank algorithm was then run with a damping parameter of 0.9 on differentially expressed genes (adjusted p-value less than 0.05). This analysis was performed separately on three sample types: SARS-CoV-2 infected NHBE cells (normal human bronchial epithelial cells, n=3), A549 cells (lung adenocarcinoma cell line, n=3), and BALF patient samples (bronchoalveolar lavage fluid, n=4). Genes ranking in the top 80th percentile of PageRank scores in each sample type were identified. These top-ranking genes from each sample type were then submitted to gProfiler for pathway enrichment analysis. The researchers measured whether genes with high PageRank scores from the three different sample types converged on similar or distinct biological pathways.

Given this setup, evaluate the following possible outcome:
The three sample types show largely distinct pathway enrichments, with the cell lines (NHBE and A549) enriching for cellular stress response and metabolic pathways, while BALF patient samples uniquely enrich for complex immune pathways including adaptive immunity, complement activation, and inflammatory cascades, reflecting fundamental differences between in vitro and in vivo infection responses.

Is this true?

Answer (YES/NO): NO